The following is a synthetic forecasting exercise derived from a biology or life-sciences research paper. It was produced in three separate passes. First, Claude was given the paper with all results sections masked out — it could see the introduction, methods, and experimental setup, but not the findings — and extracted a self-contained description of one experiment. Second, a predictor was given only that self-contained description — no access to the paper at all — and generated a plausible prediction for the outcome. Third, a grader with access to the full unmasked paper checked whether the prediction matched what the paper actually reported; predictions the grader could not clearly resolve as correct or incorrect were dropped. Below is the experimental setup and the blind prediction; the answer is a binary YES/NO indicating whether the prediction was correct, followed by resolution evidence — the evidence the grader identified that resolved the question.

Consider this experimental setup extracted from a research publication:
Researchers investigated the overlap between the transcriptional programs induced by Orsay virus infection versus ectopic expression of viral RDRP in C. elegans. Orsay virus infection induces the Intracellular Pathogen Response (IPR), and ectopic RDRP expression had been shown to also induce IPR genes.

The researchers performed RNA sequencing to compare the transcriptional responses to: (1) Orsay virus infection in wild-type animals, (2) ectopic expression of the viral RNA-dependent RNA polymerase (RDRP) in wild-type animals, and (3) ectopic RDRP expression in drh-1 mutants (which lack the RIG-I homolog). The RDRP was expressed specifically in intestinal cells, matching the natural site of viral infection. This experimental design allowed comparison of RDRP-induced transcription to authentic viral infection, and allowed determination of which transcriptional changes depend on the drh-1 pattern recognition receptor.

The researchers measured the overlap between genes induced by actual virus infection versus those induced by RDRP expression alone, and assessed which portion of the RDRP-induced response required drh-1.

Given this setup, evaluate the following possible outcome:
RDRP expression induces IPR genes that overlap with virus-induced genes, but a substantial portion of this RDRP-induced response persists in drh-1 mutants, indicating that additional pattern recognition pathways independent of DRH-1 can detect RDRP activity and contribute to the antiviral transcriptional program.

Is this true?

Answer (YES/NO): NO